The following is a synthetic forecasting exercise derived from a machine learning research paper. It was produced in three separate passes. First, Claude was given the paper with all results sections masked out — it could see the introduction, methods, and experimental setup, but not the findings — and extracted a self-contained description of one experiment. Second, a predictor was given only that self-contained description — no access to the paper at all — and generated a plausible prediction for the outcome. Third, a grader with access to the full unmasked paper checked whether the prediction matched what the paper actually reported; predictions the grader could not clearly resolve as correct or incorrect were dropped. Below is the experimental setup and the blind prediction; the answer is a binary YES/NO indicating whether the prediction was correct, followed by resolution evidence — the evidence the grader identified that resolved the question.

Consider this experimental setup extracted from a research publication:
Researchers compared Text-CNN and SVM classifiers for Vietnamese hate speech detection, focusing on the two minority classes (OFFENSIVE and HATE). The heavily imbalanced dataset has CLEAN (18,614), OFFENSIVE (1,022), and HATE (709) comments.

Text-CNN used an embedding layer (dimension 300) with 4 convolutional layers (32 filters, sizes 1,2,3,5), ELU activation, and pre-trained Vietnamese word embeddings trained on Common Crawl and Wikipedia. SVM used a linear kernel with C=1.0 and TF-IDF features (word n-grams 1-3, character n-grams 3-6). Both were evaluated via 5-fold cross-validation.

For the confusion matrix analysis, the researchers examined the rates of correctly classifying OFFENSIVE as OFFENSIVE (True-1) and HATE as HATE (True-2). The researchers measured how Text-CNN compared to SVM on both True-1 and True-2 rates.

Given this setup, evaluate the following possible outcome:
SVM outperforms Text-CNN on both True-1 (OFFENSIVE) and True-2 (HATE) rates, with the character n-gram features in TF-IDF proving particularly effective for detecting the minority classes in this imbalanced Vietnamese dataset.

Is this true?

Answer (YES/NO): NO